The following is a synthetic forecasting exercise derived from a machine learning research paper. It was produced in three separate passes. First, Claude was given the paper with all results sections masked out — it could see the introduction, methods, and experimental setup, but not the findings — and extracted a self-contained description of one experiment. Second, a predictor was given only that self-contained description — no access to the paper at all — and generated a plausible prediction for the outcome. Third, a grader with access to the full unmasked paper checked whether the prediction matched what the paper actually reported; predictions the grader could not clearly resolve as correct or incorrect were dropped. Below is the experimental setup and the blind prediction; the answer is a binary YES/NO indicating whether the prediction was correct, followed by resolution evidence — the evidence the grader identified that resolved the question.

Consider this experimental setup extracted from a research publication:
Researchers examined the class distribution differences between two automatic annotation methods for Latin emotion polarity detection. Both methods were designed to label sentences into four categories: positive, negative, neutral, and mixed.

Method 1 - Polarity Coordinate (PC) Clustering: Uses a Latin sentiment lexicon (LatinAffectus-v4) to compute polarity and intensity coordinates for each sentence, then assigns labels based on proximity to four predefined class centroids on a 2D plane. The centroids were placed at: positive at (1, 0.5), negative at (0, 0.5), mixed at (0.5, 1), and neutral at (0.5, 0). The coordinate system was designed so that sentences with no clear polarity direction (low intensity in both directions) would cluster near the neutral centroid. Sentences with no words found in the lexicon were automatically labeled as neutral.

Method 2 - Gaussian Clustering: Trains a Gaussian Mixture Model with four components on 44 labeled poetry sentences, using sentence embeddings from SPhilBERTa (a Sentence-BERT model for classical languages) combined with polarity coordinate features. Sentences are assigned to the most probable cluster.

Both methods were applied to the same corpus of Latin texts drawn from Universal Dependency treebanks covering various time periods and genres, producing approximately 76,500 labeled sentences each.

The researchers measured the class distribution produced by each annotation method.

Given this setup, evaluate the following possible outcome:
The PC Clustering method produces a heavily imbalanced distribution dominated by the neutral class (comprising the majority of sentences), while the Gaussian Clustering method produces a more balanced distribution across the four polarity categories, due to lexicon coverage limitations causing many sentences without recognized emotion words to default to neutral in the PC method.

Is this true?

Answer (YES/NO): YES